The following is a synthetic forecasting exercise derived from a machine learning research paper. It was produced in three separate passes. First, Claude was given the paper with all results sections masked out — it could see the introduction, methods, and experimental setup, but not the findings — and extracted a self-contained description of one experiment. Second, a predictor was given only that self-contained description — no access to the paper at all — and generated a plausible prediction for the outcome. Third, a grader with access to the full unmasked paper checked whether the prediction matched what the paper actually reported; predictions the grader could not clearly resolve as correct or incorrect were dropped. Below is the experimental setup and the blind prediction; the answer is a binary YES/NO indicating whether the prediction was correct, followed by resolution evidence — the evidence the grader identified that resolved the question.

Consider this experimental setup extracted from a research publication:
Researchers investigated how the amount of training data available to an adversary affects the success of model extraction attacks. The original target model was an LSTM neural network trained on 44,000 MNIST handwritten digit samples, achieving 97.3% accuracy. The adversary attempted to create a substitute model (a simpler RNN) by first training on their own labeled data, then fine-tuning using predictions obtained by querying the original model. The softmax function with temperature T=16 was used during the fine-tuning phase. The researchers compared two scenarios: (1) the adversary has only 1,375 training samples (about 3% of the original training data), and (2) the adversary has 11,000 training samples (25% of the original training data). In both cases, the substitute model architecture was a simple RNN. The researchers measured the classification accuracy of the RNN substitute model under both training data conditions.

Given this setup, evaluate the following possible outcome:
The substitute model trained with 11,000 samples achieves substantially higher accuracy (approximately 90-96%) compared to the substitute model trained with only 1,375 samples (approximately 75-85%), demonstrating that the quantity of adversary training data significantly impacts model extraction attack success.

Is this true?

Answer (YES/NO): NO